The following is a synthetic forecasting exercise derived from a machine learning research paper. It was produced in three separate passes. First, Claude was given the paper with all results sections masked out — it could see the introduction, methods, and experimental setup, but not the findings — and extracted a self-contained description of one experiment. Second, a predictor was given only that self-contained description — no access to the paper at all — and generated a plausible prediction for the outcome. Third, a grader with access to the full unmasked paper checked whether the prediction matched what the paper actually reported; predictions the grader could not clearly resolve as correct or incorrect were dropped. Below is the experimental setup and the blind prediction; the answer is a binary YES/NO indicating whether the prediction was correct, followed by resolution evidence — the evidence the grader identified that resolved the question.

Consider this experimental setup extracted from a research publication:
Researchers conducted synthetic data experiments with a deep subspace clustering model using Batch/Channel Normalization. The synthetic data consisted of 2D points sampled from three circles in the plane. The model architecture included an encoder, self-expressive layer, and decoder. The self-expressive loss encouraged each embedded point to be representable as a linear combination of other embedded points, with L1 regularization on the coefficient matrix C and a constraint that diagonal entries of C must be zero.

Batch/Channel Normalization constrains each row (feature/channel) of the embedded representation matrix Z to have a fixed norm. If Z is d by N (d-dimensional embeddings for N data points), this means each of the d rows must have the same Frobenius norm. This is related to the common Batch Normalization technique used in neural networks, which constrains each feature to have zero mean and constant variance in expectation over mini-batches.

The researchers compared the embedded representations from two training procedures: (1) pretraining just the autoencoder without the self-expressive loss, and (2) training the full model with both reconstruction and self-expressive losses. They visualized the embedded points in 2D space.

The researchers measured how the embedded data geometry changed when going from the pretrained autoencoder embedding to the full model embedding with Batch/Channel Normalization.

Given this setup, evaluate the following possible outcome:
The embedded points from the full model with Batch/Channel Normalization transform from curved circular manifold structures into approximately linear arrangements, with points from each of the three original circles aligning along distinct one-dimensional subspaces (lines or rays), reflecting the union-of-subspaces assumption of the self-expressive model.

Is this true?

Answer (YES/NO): NO